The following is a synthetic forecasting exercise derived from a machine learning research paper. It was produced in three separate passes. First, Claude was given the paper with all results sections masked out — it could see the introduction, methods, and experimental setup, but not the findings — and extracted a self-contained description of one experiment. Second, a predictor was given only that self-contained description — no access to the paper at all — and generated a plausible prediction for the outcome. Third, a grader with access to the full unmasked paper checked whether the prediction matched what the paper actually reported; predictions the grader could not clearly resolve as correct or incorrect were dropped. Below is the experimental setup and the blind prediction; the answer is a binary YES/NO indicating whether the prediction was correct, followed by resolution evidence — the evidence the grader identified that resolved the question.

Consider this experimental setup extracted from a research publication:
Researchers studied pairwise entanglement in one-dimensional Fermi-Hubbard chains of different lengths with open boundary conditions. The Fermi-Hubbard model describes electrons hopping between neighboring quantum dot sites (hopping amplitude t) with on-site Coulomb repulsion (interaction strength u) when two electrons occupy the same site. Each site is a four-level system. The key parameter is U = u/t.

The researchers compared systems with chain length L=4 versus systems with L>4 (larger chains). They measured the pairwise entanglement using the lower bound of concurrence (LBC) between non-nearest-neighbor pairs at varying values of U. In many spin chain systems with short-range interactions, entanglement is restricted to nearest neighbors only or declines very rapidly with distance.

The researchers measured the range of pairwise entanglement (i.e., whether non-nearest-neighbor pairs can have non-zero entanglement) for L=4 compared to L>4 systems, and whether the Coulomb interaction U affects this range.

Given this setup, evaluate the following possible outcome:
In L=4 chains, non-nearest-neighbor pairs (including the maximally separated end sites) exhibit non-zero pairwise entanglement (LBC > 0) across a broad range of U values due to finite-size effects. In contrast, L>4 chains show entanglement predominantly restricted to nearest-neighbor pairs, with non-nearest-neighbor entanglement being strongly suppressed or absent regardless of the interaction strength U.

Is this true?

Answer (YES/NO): NO